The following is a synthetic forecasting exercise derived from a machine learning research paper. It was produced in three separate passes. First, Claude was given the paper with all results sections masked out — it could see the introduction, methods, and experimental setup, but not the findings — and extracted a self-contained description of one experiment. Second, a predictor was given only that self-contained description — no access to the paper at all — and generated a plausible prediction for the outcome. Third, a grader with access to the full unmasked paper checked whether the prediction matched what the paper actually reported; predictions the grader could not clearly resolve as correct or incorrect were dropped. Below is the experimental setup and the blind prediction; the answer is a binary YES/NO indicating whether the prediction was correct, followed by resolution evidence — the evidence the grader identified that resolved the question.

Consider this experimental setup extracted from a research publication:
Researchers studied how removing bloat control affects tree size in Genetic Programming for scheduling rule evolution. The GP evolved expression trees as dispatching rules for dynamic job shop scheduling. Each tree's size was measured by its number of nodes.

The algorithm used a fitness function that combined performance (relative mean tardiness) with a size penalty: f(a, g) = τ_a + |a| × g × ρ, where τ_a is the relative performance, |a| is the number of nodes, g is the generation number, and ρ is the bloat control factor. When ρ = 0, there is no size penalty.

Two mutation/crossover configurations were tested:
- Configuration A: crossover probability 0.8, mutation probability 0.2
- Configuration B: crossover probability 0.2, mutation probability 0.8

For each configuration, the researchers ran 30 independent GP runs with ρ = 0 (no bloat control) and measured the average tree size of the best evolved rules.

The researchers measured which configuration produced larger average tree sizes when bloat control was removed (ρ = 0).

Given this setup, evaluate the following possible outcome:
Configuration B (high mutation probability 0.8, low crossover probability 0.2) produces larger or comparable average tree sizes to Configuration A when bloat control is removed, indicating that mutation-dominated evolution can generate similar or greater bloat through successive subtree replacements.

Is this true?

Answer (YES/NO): NO